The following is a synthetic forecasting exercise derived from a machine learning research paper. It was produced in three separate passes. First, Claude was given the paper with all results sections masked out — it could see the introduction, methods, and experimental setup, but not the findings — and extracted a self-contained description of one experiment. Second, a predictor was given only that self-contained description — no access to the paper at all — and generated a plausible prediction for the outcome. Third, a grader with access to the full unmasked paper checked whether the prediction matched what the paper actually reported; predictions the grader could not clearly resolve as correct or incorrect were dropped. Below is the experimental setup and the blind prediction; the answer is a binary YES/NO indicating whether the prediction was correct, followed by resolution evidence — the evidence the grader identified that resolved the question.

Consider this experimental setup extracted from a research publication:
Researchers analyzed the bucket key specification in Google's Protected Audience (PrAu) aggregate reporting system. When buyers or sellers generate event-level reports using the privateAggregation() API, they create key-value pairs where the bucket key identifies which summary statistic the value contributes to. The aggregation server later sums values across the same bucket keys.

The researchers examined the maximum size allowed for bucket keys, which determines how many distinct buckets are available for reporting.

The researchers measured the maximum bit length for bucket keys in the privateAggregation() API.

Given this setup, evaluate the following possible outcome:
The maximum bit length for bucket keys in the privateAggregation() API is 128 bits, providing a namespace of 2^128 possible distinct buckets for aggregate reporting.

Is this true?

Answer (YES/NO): YES